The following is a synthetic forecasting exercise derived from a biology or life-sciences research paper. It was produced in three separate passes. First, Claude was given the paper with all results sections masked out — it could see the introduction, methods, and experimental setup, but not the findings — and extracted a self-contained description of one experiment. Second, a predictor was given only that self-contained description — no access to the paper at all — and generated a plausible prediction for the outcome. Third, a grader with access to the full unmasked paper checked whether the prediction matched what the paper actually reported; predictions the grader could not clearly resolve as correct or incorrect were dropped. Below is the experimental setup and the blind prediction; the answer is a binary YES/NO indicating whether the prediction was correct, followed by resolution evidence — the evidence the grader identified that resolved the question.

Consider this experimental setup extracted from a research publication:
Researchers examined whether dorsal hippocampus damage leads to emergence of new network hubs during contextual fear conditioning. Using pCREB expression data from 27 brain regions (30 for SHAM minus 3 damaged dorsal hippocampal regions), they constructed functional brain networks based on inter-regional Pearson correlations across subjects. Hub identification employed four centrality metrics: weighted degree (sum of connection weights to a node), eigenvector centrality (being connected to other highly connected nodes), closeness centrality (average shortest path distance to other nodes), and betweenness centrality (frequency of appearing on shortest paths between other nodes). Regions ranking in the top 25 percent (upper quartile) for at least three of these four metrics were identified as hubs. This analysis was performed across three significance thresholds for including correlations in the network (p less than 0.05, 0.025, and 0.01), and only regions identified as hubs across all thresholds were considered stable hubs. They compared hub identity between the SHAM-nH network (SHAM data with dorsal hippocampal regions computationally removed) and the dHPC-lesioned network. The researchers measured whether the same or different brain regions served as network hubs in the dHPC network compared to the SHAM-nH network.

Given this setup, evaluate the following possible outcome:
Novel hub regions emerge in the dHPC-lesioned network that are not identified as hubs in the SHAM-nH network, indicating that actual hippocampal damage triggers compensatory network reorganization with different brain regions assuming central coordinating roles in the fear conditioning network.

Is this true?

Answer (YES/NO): YES